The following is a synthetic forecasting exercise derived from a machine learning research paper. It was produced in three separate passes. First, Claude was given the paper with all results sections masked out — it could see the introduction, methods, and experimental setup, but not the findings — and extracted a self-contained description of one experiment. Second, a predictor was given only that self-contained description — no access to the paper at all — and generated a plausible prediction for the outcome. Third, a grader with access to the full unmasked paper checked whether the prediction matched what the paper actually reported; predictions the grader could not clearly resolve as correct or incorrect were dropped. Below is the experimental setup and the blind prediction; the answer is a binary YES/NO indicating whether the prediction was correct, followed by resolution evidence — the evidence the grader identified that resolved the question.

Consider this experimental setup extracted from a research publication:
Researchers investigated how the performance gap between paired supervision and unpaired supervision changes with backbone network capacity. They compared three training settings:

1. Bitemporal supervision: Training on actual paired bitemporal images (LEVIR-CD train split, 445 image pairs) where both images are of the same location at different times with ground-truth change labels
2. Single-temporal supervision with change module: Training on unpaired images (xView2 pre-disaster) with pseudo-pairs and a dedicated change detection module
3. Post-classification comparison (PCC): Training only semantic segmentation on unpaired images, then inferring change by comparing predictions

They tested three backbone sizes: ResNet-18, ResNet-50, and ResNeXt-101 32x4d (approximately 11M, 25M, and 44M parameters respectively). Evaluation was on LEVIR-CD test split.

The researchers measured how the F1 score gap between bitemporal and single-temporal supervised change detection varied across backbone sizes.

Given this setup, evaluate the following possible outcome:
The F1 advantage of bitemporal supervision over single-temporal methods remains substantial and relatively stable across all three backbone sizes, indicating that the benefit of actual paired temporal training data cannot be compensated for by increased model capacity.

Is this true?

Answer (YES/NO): NO